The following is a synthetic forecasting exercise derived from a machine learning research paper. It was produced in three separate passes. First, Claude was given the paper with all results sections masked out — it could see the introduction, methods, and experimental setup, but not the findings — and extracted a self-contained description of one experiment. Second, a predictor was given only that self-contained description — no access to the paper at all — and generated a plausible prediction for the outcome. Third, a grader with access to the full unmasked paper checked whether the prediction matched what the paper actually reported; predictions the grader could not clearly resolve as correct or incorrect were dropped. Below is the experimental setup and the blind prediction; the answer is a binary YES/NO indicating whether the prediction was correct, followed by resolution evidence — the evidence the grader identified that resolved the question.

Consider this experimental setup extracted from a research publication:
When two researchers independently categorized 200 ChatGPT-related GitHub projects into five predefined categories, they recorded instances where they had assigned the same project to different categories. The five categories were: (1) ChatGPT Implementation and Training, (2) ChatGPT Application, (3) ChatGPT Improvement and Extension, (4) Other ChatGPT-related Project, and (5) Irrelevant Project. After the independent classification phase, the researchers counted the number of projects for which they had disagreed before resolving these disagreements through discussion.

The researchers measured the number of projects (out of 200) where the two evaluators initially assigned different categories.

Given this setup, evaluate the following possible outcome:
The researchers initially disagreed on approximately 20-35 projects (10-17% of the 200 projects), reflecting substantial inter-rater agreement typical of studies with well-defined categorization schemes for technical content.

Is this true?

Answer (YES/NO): YES